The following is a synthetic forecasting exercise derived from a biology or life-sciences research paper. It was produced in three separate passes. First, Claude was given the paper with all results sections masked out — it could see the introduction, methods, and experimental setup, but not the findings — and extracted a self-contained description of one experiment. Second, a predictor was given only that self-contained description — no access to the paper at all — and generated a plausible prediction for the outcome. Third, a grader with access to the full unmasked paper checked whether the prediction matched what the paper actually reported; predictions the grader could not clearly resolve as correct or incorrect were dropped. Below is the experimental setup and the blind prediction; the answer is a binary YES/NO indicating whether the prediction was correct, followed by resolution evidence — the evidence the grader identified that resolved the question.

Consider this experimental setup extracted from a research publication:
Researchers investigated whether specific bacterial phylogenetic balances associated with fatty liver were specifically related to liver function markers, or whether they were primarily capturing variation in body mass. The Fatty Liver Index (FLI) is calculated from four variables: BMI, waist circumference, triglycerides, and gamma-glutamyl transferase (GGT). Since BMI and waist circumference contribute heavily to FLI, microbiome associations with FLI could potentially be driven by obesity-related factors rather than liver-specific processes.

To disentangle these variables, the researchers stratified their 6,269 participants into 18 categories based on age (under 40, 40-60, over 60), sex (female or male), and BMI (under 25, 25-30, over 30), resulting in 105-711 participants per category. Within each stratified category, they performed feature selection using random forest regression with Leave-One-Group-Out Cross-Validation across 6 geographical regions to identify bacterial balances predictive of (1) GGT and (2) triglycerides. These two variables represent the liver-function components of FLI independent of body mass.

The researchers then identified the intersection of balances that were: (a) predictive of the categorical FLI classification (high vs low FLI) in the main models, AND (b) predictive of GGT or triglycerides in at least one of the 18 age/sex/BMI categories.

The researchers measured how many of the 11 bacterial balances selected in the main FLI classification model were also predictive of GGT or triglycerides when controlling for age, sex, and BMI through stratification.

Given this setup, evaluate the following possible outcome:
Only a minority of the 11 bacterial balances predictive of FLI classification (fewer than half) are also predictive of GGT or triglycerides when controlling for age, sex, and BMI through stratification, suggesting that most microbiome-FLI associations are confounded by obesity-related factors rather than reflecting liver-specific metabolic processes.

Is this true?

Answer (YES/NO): YES